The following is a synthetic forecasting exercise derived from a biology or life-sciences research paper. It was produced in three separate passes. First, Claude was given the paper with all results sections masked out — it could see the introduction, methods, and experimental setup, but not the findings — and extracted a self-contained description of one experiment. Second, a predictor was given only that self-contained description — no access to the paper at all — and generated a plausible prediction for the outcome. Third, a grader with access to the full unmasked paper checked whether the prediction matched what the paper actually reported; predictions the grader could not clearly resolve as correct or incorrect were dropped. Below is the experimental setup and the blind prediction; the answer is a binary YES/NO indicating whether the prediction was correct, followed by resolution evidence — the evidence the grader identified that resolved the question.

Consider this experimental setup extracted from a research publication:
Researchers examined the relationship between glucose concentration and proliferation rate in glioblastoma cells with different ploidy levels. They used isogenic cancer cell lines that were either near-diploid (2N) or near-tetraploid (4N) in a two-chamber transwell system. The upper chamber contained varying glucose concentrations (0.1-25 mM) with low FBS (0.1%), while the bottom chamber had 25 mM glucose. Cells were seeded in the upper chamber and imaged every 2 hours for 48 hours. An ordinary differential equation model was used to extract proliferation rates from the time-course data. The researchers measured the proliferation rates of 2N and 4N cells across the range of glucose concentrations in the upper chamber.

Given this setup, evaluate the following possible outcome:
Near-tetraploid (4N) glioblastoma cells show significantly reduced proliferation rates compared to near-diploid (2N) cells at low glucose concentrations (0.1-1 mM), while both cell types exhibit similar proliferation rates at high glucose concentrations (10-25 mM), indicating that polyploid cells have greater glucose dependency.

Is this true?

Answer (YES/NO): NO